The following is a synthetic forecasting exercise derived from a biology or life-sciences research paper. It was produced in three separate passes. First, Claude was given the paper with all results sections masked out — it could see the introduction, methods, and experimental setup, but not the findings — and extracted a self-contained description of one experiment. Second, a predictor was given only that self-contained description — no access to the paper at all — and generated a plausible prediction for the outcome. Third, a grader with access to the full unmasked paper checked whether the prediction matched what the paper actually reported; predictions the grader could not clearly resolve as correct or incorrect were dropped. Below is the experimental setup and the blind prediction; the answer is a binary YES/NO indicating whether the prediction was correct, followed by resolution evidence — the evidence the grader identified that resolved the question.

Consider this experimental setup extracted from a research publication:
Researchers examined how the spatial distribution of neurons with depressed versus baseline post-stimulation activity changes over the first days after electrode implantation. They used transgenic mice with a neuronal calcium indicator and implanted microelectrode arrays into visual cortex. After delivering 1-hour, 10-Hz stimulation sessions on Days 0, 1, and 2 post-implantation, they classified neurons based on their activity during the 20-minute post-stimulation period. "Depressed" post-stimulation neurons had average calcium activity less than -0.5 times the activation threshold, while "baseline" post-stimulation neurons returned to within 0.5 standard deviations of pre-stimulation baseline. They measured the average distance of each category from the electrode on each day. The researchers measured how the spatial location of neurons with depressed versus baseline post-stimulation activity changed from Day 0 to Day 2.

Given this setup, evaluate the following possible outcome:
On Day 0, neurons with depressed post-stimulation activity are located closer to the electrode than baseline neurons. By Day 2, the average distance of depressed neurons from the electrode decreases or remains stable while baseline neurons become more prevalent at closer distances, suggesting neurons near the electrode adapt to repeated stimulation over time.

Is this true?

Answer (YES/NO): NO